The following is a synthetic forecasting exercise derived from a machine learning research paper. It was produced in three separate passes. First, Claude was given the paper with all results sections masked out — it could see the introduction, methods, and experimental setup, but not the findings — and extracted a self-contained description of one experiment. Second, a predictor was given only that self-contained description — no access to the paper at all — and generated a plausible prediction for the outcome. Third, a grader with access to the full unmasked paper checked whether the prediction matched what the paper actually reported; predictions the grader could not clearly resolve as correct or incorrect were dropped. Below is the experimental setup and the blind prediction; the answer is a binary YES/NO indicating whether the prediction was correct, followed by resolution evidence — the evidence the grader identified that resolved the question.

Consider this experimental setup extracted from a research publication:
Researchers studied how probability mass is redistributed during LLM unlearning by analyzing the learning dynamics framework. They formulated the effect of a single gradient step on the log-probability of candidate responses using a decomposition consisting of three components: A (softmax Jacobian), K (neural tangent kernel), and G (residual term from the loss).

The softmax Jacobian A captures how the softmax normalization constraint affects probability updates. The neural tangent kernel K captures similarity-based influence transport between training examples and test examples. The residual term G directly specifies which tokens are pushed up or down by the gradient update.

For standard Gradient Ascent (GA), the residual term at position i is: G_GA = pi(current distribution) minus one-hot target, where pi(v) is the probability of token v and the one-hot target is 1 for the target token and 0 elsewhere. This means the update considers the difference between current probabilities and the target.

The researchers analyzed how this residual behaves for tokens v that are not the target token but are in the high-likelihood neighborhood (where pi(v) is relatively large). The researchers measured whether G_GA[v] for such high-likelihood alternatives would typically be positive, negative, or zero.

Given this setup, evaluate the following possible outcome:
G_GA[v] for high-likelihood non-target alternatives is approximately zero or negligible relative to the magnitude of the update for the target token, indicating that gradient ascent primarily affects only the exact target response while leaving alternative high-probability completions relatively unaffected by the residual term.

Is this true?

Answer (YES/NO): NO